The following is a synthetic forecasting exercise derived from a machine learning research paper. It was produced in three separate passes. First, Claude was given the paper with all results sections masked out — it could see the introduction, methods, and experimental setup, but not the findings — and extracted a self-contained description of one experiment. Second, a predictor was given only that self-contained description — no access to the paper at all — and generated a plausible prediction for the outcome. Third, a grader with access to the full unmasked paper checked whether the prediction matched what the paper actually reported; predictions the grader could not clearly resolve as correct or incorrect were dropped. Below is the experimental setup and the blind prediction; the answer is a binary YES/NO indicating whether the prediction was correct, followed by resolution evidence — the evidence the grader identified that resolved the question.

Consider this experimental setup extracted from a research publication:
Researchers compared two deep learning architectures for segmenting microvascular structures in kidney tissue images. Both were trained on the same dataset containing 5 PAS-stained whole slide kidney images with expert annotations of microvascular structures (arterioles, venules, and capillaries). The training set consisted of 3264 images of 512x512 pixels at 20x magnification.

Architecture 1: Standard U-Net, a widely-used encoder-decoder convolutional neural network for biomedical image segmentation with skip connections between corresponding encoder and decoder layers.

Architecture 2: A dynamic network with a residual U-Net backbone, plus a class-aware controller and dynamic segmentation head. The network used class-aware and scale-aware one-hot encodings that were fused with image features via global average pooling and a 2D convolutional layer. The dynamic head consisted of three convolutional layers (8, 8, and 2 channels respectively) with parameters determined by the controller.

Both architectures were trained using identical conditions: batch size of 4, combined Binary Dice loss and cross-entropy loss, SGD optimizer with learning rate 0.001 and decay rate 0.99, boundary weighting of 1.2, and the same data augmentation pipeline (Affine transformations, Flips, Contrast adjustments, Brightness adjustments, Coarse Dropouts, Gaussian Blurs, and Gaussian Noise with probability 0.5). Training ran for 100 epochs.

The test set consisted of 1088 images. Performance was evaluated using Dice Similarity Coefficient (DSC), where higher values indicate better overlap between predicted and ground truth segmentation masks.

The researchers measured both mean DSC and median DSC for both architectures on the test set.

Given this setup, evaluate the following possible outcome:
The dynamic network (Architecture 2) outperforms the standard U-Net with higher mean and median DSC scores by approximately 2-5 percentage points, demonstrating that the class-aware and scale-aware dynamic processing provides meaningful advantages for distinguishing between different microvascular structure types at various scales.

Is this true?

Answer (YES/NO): NO